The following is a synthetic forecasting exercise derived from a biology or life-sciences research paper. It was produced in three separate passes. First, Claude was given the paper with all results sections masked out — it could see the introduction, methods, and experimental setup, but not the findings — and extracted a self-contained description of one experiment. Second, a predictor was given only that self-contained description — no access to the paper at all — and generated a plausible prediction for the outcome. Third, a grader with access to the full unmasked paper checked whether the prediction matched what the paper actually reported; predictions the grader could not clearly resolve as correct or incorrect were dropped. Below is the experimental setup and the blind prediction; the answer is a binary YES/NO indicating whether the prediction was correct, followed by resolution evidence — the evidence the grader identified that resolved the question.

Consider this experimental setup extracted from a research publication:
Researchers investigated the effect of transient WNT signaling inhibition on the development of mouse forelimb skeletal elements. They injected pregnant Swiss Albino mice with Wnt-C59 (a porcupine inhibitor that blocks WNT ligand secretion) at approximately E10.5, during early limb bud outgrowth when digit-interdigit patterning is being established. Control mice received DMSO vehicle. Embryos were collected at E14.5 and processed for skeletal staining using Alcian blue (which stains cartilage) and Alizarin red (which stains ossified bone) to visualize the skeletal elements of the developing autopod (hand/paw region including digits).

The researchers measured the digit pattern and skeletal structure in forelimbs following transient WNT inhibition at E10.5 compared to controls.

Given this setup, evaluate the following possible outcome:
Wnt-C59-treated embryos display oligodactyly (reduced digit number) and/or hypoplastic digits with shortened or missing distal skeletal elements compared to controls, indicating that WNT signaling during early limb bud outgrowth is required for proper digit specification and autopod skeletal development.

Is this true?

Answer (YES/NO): YES